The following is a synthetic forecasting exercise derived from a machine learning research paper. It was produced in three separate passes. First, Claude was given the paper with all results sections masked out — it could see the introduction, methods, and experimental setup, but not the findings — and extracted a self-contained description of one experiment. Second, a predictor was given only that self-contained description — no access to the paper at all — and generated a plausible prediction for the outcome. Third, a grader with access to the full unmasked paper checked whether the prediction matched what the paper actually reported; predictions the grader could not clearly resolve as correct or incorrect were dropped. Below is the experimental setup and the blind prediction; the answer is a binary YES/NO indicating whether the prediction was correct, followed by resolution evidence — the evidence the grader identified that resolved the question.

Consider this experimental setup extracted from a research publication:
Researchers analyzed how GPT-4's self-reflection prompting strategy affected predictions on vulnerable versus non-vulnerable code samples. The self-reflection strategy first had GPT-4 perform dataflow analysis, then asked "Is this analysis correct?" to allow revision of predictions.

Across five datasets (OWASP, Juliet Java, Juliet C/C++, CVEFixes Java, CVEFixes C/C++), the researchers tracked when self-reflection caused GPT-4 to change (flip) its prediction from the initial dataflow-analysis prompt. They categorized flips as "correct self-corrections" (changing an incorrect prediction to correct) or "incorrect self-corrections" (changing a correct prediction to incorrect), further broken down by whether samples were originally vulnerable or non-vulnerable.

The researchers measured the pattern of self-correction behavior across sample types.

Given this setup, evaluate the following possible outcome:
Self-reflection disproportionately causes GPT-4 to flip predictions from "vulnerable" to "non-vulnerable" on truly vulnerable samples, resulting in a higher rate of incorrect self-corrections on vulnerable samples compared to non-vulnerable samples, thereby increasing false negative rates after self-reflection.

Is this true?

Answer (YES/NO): YES